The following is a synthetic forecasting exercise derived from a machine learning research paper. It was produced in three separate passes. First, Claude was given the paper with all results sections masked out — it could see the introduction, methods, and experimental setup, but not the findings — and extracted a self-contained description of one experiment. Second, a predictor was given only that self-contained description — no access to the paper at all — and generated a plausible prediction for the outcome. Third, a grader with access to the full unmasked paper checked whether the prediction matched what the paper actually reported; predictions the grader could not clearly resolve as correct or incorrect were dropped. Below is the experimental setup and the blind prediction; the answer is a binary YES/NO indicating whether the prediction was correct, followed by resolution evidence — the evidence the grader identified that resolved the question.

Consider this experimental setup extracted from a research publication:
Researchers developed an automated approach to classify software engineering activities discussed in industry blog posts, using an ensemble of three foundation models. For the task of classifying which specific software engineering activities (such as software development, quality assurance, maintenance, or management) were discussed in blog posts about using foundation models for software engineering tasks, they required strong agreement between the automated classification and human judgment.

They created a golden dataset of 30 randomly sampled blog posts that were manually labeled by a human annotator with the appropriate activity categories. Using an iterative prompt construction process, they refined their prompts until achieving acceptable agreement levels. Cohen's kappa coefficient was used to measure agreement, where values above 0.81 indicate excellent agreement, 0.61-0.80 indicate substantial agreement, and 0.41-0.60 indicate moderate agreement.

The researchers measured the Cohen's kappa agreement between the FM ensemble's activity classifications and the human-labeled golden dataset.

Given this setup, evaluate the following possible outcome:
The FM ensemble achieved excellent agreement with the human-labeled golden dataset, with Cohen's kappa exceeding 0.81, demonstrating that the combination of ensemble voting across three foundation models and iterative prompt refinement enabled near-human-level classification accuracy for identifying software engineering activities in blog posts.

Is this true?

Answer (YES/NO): YES